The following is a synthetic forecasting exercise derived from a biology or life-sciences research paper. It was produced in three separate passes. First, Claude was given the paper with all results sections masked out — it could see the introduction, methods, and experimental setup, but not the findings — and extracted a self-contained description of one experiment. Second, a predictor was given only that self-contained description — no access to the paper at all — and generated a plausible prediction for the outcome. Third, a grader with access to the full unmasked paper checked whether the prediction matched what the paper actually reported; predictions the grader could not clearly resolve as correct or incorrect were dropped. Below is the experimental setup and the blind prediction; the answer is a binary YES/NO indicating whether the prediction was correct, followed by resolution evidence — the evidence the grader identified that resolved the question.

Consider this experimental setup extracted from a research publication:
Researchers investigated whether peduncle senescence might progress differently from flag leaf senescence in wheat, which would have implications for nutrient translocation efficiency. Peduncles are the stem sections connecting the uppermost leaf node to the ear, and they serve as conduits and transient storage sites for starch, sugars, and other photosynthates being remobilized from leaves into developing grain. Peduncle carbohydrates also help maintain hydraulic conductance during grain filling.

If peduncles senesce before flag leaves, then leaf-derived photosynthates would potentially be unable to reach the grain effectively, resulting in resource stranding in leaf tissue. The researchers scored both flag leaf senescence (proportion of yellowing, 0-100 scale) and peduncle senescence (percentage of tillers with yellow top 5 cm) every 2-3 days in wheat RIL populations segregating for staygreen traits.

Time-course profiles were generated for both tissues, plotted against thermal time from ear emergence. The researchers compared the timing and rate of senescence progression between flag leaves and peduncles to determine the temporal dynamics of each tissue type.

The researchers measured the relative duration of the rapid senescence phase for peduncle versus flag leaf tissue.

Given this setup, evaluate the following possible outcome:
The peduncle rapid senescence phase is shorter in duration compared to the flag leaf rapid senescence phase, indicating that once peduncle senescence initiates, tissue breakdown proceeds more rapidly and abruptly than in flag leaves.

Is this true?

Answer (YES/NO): YES